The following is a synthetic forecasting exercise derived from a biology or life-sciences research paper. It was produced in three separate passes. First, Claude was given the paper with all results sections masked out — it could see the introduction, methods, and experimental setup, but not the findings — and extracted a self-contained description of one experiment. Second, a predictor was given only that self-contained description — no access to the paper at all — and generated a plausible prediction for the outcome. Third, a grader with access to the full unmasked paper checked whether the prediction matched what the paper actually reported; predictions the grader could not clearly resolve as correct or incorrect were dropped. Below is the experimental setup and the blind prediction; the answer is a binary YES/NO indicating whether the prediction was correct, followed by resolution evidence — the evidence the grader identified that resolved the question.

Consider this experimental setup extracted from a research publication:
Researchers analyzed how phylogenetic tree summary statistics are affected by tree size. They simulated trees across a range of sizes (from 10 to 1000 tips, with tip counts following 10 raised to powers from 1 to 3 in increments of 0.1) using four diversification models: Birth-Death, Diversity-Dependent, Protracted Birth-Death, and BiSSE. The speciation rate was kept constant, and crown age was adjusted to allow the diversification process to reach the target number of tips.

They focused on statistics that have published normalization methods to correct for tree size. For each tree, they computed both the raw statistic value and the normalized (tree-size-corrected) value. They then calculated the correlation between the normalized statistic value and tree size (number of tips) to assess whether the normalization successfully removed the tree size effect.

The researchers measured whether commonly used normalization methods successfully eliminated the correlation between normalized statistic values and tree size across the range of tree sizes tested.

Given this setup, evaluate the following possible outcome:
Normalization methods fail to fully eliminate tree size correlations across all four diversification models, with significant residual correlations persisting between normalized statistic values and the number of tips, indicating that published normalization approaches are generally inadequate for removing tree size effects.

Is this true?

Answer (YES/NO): NO